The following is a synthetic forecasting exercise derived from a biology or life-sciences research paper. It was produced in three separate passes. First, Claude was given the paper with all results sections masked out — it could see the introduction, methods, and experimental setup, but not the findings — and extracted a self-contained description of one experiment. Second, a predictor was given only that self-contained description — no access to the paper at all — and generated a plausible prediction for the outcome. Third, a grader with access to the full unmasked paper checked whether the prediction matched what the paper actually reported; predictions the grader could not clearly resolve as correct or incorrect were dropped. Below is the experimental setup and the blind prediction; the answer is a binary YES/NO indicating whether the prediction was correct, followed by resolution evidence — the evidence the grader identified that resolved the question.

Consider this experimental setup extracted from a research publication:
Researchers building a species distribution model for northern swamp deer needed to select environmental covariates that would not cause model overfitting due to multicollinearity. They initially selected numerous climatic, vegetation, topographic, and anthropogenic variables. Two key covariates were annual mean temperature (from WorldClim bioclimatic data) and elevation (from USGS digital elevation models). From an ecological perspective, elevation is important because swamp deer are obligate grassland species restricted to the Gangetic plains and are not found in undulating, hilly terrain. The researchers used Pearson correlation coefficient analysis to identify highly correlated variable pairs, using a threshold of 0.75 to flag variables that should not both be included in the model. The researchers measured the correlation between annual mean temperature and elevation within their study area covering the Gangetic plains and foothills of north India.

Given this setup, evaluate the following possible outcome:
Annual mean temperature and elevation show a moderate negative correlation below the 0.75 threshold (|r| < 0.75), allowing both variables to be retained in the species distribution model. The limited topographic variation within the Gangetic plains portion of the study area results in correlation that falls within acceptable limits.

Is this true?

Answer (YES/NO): NO